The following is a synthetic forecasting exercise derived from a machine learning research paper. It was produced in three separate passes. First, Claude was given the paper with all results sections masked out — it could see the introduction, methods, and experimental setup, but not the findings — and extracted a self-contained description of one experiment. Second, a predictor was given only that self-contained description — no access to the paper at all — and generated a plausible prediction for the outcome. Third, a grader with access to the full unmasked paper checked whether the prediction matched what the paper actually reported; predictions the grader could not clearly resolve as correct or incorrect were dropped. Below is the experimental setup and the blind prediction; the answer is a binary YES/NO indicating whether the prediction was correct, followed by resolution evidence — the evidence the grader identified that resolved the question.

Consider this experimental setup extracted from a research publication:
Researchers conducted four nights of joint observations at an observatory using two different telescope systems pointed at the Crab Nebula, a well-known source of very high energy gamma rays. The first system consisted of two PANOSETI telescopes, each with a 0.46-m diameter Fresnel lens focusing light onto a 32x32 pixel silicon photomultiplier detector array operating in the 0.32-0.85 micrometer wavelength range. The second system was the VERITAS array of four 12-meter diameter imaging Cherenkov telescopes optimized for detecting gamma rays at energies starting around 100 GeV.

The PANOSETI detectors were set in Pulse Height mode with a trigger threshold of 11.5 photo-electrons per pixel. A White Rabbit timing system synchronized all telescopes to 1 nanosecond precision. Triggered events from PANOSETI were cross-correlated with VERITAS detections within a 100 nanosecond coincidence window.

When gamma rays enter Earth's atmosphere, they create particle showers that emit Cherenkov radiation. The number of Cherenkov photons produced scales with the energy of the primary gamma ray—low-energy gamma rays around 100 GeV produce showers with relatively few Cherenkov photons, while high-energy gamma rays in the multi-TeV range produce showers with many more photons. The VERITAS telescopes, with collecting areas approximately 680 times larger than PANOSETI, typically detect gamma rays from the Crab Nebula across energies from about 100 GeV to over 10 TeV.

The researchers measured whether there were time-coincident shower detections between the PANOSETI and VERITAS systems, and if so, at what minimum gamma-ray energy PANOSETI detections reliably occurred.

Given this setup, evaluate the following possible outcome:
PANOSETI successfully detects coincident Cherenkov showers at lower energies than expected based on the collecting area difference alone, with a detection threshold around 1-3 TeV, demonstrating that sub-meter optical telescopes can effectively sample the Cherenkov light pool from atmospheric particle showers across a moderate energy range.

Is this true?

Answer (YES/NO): NO